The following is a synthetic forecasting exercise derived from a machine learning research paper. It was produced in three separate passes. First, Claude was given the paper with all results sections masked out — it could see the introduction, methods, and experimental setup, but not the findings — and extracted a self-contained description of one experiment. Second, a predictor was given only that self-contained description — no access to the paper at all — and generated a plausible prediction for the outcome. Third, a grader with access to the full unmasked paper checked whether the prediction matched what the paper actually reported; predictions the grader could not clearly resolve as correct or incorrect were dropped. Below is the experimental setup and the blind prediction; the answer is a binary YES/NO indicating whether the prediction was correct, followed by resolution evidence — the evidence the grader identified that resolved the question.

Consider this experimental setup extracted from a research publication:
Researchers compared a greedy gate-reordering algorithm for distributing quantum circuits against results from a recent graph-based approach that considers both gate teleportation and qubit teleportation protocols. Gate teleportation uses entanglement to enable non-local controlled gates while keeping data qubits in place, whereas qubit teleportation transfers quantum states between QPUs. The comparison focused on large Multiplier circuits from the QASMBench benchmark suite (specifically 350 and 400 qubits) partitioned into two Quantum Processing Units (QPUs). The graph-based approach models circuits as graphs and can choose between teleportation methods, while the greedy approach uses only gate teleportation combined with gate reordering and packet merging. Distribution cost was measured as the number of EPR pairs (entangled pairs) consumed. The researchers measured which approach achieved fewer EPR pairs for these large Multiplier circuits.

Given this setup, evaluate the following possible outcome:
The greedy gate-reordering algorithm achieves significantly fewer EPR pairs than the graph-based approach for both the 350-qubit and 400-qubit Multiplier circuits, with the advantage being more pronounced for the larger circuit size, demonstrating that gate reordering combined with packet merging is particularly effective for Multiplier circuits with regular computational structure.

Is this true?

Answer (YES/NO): NO